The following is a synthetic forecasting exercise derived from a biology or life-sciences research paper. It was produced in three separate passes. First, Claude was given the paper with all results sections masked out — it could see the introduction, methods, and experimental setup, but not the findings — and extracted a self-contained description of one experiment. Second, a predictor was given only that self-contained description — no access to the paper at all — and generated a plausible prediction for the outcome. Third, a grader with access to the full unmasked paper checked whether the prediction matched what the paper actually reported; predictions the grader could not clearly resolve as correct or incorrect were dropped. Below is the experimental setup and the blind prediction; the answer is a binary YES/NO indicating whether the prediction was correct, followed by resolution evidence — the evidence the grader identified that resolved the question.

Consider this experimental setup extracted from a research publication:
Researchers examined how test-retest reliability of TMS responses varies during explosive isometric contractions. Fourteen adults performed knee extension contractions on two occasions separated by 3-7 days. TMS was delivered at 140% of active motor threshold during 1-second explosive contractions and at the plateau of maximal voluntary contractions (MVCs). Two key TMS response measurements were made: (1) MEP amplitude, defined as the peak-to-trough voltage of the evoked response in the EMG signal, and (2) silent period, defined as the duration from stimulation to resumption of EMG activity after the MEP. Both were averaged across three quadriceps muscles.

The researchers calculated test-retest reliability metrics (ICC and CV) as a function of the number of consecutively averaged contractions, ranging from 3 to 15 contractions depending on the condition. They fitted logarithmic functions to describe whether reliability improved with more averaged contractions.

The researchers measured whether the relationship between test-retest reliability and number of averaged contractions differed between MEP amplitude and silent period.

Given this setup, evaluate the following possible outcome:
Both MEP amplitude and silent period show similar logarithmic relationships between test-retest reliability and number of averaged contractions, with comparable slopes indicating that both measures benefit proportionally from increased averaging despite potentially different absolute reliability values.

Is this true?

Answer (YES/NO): NO